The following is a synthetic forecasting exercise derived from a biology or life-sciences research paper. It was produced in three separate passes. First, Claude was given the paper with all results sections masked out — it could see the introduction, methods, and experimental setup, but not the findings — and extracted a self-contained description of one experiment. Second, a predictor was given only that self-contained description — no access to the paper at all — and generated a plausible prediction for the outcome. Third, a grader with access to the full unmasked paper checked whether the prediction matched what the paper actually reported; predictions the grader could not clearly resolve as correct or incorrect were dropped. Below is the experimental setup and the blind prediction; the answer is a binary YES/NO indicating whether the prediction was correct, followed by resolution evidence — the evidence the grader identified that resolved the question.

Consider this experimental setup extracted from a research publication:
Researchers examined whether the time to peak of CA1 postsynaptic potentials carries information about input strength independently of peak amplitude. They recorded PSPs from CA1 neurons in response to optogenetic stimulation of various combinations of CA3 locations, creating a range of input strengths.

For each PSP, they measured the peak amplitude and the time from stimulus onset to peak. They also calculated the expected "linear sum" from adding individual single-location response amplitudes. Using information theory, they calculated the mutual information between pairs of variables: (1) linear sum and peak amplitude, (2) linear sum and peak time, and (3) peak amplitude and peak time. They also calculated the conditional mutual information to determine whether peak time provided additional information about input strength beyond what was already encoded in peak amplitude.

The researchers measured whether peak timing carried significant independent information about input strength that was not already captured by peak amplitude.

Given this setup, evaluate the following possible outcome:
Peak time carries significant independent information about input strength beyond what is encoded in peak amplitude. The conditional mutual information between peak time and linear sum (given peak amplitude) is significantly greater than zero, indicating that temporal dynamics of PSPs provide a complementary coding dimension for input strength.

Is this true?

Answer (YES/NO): YES